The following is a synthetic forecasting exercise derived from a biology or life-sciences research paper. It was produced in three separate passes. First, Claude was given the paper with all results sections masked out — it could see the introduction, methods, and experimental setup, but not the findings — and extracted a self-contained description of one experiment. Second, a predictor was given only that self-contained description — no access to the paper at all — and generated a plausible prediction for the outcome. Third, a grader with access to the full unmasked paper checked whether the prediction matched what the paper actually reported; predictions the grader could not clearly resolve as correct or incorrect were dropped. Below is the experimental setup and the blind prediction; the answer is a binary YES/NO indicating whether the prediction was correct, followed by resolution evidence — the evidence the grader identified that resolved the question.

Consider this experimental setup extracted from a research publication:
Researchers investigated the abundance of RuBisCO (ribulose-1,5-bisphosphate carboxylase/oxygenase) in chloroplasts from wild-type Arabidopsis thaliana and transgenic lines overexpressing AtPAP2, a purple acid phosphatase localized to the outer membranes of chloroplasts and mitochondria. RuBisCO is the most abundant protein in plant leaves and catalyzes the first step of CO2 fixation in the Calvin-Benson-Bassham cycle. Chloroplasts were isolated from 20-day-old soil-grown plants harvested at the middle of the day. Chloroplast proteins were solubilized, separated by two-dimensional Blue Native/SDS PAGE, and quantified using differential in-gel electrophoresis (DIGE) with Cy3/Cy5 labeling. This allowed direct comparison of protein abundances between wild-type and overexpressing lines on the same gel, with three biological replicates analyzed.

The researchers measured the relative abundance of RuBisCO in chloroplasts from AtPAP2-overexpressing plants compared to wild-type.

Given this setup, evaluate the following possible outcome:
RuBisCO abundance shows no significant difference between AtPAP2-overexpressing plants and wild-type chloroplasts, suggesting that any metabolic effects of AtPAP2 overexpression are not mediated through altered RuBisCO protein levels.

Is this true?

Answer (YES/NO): NO